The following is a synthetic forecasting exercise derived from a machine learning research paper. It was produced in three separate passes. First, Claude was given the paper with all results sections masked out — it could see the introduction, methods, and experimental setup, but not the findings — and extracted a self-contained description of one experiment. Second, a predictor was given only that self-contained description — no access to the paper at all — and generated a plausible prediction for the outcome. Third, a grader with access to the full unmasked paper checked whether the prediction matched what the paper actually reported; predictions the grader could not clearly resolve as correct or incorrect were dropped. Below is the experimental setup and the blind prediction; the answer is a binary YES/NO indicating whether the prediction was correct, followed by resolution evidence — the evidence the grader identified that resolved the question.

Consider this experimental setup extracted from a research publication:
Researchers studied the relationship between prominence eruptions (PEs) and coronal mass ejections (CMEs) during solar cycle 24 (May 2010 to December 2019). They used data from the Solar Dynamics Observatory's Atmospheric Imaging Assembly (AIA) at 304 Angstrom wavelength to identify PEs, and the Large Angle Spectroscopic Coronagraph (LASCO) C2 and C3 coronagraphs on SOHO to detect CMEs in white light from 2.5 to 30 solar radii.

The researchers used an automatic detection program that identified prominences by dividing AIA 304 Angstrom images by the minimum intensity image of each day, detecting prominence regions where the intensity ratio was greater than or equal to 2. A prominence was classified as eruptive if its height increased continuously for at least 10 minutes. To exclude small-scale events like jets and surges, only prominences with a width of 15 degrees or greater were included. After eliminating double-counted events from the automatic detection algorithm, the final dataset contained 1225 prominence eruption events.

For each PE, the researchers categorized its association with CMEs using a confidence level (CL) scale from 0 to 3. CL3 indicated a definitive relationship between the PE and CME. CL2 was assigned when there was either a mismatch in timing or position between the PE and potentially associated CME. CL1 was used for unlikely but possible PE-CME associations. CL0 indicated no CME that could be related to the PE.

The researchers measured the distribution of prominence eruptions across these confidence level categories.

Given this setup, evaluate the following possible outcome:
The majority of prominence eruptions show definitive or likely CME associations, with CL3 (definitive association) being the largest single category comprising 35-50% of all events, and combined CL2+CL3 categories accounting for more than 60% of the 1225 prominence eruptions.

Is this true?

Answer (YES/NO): NO